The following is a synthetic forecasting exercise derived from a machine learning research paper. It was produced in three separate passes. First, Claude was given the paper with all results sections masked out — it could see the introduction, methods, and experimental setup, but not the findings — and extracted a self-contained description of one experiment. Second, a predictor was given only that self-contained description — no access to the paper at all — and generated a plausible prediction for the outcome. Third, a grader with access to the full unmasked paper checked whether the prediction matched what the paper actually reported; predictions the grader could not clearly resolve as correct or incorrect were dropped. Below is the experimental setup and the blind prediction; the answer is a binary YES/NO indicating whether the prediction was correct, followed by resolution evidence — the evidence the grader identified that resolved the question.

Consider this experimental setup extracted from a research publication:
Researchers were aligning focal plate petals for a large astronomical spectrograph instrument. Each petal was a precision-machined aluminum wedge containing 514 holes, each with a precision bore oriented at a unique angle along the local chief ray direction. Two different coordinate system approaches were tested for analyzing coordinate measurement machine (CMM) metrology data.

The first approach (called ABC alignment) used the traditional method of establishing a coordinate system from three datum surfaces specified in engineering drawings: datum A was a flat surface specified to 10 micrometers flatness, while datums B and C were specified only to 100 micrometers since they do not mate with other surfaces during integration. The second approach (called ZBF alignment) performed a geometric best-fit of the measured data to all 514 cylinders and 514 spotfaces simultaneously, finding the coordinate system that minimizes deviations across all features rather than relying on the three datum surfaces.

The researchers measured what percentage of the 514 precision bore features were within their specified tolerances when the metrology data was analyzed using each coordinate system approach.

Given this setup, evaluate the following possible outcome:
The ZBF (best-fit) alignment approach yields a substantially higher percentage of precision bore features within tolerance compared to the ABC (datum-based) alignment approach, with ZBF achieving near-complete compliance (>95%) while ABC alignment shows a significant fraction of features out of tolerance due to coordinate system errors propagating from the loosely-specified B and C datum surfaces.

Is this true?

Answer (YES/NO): YES